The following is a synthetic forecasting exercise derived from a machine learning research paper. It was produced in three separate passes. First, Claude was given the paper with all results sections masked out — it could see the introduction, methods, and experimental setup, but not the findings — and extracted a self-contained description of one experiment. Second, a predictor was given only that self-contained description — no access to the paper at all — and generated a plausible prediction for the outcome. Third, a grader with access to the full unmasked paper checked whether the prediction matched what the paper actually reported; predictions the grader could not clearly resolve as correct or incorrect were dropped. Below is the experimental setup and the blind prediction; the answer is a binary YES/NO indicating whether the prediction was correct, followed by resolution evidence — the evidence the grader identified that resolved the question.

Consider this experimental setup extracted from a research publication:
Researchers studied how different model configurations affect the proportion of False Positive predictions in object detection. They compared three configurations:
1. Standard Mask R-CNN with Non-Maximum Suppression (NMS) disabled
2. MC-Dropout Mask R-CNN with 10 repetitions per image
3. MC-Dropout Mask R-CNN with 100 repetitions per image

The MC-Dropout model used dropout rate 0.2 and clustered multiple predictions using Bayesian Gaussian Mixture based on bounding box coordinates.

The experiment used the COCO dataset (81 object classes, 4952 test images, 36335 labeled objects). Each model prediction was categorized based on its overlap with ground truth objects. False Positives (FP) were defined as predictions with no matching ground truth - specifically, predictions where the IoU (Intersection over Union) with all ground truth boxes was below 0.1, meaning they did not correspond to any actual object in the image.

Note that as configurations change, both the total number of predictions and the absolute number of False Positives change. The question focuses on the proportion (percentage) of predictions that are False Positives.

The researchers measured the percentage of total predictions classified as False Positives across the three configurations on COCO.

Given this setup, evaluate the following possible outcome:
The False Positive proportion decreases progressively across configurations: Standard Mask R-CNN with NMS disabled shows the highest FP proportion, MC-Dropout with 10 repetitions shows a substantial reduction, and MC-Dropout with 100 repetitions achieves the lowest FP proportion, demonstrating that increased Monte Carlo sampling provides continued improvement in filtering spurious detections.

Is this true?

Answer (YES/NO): NO